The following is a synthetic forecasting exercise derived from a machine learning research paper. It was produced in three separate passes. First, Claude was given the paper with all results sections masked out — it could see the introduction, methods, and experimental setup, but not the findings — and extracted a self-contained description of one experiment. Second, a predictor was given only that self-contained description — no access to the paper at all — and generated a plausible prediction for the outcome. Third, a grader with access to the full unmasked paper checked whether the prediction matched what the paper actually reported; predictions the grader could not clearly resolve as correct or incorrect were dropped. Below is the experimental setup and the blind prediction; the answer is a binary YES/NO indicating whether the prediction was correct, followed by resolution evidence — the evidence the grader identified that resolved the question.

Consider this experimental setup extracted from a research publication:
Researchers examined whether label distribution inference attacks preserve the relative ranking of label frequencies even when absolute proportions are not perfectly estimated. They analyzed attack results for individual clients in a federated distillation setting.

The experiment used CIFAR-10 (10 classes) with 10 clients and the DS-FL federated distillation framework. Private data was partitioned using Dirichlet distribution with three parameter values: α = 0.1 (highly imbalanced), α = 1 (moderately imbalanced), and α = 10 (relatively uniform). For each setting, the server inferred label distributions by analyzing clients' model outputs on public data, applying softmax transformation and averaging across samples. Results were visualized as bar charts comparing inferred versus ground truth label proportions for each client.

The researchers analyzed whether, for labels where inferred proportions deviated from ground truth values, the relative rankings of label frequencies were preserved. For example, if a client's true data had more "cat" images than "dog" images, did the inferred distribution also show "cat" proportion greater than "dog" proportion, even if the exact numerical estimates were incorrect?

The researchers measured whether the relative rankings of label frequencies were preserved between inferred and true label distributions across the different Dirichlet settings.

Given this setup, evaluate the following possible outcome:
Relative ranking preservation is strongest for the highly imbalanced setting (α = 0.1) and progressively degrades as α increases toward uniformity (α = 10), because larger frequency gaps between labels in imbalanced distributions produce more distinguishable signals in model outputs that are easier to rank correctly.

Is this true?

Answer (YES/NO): NO